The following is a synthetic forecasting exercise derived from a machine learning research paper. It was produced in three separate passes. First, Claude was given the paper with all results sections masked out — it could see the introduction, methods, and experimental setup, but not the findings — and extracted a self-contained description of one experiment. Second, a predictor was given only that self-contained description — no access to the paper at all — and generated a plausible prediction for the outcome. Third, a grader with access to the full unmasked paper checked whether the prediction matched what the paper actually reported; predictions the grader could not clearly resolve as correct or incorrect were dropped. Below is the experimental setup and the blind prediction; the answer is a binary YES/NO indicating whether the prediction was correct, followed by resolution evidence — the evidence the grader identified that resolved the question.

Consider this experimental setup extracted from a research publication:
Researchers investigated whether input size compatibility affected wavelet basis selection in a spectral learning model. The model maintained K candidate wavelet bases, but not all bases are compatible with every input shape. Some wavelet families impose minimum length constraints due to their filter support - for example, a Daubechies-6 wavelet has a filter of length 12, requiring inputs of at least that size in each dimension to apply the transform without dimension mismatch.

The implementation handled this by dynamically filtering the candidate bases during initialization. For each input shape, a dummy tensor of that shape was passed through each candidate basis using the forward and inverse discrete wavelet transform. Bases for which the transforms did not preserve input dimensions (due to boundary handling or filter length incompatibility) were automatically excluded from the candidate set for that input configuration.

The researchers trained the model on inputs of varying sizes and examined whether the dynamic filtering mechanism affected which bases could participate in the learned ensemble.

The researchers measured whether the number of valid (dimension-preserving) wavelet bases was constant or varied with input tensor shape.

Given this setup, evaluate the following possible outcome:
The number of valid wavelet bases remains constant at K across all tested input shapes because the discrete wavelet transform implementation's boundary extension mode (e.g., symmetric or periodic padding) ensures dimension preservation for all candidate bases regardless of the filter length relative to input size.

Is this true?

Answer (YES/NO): NO